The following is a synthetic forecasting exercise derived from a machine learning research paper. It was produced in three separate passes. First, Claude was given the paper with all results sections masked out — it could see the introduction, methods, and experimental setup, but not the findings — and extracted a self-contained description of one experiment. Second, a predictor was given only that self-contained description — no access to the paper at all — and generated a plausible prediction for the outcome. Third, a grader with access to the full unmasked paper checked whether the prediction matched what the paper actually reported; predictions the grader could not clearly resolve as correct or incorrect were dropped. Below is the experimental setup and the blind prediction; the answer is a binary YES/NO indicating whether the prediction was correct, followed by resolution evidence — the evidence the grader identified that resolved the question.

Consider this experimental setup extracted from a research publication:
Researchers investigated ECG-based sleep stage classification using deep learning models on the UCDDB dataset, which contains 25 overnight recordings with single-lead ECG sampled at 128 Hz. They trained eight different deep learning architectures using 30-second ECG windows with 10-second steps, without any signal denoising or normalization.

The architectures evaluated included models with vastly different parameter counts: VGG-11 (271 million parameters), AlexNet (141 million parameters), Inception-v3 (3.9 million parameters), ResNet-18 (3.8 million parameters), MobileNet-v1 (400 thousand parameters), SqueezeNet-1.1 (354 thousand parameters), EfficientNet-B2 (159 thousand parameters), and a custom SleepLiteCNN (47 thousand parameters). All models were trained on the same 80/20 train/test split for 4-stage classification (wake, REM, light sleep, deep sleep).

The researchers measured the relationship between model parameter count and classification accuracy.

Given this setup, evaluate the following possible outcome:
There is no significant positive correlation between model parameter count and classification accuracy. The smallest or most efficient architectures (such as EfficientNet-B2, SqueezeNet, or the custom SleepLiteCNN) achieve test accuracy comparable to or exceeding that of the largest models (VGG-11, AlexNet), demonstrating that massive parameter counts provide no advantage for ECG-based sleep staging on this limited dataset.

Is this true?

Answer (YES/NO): NO